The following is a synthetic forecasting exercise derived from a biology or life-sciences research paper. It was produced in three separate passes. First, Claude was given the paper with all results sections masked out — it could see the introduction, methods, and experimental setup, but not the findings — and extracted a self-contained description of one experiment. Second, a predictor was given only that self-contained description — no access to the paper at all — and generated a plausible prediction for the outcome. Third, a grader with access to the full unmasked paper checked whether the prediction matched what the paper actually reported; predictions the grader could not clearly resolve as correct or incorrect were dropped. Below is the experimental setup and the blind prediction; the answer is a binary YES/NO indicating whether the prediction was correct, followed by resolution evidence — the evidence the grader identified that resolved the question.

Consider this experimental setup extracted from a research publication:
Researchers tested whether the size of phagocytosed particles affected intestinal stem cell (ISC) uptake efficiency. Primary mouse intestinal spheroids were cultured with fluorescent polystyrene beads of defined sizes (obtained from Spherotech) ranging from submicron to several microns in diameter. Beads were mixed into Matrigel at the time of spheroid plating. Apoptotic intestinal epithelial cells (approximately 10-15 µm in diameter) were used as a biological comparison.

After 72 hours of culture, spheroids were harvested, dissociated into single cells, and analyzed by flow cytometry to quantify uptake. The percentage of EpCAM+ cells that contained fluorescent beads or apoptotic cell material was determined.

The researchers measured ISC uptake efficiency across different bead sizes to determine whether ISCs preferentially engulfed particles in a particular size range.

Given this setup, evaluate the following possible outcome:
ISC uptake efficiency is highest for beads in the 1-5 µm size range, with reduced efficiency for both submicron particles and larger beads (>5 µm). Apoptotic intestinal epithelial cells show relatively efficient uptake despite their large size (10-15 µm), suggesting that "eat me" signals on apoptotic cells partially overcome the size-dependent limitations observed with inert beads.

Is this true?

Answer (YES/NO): NO